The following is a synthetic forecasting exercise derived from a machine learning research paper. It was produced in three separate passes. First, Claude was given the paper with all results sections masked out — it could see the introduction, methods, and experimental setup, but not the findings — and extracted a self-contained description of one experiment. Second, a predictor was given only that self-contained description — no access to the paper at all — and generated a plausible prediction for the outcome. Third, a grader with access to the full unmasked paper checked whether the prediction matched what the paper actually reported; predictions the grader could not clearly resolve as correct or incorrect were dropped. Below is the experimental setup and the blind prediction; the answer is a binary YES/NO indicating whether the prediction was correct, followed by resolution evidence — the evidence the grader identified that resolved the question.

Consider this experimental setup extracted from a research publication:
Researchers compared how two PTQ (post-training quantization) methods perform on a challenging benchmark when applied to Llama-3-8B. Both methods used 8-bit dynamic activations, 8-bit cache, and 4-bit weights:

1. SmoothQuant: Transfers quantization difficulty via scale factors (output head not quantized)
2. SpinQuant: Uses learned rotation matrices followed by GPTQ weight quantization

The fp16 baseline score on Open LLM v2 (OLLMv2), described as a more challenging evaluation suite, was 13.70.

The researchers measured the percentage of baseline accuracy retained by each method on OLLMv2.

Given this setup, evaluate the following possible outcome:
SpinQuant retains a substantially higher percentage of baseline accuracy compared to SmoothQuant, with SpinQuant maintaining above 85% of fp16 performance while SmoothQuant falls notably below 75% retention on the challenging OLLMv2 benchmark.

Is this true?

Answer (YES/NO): YES